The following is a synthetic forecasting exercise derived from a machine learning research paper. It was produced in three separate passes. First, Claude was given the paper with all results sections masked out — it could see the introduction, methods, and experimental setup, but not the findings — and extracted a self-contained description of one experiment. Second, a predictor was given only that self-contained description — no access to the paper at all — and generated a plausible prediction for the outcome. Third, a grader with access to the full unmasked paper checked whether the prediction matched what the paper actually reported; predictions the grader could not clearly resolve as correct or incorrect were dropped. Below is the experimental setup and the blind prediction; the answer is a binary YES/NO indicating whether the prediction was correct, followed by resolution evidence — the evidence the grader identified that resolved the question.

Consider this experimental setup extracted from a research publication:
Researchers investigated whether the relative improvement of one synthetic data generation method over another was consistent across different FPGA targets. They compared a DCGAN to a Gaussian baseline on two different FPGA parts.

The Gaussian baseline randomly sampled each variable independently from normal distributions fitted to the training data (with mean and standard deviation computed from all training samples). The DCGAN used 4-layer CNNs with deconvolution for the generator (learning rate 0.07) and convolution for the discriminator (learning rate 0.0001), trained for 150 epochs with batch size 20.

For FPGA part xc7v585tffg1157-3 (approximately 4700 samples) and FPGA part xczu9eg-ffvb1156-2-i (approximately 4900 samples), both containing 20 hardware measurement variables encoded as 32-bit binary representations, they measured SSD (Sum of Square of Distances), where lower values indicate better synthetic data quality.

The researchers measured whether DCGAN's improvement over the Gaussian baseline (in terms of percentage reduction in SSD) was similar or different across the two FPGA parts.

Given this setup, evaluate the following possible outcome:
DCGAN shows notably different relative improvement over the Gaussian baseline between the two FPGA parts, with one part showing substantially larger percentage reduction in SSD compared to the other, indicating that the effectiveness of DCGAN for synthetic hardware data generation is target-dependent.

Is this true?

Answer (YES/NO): NO